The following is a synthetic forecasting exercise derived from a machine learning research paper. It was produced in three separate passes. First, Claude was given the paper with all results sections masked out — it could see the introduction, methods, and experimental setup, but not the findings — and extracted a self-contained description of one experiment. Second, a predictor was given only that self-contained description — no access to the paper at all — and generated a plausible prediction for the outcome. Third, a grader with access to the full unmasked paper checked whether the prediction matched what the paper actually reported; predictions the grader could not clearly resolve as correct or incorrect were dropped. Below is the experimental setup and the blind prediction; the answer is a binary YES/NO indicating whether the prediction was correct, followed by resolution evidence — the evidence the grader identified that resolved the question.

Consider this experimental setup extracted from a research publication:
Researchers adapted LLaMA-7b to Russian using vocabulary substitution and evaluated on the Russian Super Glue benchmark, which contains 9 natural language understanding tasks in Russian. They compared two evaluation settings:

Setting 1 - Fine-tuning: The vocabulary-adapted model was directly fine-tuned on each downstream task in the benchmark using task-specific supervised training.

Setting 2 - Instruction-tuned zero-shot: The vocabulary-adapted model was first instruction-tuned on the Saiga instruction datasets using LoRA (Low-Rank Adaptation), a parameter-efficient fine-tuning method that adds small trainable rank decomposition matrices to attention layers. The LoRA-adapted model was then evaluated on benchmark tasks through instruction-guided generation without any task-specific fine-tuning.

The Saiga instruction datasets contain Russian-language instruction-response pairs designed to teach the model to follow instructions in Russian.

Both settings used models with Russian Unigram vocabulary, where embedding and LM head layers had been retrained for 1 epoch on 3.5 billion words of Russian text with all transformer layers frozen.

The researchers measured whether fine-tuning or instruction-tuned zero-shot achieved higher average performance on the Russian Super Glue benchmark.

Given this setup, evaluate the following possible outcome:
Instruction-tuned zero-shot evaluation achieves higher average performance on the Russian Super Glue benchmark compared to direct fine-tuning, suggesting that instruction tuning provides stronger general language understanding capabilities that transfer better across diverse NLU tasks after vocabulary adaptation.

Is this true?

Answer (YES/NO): NO